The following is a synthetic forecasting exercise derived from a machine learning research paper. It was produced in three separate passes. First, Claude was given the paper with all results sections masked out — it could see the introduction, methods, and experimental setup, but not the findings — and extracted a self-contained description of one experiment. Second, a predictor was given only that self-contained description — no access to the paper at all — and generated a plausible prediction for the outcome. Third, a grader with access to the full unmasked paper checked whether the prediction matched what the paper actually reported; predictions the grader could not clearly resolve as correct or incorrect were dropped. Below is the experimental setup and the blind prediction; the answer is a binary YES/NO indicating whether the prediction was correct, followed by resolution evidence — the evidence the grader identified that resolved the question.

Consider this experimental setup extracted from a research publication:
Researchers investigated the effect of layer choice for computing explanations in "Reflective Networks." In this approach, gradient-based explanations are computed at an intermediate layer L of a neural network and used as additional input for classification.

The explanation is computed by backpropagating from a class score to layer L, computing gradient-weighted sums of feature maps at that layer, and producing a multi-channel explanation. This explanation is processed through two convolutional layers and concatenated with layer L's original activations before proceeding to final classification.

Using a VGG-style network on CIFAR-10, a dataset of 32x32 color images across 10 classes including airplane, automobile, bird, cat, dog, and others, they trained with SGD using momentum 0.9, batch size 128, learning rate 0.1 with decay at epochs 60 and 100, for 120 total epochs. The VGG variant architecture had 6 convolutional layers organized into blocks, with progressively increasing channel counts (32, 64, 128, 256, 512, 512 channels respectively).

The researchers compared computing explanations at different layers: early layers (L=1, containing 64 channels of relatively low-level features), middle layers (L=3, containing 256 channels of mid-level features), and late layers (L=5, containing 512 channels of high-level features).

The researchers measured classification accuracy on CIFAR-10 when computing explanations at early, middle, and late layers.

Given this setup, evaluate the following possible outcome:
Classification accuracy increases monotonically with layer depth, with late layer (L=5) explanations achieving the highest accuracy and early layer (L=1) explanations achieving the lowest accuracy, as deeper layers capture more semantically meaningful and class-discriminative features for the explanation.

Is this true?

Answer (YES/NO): NO